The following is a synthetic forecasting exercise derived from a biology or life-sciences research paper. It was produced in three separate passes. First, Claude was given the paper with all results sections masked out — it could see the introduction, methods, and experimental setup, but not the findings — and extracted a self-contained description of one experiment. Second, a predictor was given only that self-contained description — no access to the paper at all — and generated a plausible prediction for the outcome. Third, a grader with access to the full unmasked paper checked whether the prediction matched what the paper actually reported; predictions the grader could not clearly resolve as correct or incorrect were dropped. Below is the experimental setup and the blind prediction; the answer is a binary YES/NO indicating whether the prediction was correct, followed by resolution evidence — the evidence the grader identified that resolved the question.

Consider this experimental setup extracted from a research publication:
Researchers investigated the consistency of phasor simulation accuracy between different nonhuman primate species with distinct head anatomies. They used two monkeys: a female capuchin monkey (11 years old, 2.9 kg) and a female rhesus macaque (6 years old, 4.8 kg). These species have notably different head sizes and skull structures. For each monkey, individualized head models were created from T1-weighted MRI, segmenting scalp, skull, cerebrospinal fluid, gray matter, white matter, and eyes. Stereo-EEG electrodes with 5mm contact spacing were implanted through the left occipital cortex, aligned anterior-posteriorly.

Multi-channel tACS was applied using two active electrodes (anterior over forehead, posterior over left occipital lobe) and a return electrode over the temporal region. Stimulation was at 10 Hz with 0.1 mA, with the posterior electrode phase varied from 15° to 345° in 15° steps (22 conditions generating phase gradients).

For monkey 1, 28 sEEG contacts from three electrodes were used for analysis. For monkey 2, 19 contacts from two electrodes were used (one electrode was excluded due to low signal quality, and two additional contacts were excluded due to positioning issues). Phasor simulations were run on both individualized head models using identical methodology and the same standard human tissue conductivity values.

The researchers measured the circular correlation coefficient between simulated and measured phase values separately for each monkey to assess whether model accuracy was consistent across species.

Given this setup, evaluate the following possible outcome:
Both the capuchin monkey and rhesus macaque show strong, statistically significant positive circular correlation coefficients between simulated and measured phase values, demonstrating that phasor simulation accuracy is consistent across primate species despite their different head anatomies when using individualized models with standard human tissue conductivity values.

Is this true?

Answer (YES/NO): YES